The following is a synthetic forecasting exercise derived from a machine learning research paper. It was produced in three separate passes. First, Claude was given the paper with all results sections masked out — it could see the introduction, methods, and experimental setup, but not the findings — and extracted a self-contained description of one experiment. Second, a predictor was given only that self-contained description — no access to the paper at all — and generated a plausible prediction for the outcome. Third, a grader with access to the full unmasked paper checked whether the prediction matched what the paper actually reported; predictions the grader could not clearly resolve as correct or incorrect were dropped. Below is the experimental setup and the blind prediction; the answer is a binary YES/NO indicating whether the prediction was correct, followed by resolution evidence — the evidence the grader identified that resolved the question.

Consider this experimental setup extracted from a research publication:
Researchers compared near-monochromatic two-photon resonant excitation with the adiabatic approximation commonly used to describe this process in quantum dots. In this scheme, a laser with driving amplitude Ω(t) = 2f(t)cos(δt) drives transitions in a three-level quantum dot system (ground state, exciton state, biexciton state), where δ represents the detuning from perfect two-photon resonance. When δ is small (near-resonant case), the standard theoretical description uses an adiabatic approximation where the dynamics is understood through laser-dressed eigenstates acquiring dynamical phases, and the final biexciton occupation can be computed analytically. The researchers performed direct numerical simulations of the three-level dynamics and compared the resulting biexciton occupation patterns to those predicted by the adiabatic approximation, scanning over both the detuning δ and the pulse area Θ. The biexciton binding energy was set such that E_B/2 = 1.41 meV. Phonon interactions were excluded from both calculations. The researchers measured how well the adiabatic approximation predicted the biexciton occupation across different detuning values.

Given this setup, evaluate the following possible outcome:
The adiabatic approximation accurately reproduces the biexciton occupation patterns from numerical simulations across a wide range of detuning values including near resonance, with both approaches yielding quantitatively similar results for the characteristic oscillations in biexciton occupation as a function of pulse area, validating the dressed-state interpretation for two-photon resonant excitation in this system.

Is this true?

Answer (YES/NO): NO